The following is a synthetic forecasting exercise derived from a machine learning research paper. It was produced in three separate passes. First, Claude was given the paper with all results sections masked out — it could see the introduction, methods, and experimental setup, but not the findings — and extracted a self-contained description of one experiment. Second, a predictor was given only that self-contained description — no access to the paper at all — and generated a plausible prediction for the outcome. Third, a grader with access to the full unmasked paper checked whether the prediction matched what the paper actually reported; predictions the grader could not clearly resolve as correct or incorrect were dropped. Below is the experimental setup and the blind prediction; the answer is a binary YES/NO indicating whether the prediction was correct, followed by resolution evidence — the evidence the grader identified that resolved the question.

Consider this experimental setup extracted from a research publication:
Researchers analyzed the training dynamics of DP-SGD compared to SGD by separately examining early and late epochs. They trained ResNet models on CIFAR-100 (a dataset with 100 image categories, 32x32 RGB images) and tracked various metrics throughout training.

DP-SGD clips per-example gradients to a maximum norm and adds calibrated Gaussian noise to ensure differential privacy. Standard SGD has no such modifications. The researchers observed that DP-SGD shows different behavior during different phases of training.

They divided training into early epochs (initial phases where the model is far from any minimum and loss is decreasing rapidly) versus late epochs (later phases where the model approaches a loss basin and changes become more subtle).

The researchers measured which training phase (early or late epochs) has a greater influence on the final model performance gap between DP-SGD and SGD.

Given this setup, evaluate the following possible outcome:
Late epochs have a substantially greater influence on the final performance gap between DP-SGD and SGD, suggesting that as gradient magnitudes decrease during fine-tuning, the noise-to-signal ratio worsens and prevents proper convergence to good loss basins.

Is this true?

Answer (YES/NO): YES